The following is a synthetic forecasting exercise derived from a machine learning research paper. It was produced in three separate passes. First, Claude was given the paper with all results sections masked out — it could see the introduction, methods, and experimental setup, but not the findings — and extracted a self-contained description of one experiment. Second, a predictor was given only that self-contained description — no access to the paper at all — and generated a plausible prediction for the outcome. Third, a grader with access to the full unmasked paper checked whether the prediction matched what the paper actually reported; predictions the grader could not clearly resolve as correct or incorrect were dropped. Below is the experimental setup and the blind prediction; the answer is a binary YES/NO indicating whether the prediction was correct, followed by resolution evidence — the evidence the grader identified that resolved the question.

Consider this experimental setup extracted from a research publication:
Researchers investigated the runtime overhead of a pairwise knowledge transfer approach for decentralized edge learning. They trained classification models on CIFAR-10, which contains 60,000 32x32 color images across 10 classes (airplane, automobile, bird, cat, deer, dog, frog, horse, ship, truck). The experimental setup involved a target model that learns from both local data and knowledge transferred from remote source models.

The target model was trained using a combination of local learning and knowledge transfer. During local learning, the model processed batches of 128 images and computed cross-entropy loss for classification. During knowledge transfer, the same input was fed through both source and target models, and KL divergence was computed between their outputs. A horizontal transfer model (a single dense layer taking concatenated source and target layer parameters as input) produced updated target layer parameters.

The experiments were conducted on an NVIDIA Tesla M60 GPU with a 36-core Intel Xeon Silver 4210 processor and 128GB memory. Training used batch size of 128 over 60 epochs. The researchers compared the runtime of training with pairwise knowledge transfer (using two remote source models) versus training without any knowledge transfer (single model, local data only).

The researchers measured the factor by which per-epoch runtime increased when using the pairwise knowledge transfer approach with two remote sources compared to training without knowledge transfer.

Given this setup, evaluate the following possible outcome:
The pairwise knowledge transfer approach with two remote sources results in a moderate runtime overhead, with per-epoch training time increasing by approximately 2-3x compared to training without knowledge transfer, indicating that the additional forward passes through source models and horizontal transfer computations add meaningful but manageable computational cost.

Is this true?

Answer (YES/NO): NO